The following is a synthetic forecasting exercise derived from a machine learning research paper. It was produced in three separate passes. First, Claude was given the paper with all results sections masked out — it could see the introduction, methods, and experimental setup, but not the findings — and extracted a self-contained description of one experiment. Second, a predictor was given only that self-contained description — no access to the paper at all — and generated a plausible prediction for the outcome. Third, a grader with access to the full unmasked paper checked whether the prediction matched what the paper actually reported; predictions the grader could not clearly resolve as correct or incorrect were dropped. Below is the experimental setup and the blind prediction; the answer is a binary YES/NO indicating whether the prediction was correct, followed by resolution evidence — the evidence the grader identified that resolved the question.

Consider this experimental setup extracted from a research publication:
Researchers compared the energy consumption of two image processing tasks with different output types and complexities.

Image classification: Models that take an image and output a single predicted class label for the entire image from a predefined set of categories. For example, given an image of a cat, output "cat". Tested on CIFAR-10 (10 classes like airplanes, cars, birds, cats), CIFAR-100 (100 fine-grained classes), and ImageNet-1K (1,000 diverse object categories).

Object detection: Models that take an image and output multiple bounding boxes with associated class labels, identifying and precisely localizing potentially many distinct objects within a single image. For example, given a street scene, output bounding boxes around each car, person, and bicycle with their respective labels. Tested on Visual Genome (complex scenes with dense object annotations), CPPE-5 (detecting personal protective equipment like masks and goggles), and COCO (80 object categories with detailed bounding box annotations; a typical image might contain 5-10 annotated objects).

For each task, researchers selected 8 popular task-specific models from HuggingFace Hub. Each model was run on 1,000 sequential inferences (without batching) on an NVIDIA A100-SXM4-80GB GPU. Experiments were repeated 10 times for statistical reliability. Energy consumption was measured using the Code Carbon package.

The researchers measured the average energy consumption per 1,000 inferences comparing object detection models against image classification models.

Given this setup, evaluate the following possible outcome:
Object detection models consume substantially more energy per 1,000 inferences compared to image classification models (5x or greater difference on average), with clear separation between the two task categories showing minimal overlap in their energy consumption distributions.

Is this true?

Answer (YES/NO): YES